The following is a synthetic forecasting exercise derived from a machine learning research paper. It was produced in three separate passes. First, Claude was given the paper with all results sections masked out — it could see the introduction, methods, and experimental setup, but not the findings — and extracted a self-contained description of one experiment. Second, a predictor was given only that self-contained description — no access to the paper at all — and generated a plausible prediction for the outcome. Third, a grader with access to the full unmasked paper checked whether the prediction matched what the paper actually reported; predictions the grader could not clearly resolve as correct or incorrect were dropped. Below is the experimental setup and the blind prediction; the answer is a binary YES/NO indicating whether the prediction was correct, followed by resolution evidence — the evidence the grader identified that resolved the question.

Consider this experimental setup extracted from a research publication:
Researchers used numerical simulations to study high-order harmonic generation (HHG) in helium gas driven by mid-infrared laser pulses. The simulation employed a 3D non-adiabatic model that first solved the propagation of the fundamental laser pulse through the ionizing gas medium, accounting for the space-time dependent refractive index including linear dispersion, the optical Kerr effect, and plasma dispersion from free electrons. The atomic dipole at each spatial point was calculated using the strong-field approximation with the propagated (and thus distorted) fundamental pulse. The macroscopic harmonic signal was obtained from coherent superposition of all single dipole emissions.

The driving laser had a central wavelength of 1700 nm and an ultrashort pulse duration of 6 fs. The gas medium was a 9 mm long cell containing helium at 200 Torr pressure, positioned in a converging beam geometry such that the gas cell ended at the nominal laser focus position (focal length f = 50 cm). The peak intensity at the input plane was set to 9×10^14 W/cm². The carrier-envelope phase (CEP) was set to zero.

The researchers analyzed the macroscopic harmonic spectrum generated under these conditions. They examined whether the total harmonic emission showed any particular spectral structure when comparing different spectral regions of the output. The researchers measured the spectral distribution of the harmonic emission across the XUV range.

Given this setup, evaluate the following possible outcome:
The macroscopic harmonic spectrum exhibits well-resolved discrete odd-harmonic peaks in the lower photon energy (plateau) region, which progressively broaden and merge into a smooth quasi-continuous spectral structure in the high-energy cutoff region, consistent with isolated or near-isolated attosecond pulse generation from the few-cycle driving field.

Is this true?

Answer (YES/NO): NO